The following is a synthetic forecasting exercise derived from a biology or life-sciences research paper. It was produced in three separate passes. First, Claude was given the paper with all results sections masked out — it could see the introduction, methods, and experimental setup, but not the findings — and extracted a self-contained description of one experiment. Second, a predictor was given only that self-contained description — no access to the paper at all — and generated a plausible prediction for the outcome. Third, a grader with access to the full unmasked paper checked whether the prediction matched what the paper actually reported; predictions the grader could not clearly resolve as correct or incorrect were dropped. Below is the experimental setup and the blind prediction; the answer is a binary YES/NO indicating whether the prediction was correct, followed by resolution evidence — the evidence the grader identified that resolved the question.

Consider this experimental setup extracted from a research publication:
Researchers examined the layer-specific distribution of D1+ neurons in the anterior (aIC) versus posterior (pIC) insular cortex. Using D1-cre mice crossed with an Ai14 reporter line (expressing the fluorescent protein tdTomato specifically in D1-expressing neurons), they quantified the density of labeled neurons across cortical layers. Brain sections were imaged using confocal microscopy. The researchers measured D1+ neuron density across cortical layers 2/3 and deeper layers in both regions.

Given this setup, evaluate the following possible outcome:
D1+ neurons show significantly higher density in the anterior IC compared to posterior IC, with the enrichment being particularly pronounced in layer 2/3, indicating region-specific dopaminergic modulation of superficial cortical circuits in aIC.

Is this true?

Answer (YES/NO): YES